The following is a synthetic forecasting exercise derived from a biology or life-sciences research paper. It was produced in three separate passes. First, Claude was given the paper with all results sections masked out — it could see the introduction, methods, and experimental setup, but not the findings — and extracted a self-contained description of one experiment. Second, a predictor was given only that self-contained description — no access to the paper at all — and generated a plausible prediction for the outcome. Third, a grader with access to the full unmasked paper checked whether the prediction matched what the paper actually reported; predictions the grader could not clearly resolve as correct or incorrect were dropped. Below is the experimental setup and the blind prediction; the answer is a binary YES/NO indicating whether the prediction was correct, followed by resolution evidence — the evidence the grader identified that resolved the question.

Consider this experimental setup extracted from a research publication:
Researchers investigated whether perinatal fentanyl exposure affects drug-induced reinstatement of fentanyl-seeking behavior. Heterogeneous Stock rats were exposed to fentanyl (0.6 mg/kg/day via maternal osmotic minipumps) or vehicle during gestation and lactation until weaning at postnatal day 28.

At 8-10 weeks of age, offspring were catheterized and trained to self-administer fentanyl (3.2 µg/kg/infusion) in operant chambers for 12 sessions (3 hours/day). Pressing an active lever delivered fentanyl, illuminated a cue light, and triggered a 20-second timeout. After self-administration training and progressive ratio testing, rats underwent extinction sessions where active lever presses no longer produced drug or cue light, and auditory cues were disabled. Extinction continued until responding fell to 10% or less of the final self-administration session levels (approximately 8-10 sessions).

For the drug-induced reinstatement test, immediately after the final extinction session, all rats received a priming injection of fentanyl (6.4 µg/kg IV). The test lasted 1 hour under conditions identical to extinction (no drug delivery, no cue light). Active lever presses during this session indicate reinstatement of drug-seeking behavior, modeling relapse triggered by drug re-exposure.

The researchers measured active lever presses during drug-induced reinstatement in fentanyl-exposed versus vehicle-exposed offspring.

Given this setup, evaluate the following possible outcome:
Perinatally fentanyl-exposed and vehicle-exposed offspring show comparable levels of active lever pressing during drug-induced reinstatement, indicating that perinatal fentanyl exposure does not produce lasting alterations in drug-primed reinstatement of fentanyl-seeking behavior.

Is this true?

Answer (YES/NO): NO